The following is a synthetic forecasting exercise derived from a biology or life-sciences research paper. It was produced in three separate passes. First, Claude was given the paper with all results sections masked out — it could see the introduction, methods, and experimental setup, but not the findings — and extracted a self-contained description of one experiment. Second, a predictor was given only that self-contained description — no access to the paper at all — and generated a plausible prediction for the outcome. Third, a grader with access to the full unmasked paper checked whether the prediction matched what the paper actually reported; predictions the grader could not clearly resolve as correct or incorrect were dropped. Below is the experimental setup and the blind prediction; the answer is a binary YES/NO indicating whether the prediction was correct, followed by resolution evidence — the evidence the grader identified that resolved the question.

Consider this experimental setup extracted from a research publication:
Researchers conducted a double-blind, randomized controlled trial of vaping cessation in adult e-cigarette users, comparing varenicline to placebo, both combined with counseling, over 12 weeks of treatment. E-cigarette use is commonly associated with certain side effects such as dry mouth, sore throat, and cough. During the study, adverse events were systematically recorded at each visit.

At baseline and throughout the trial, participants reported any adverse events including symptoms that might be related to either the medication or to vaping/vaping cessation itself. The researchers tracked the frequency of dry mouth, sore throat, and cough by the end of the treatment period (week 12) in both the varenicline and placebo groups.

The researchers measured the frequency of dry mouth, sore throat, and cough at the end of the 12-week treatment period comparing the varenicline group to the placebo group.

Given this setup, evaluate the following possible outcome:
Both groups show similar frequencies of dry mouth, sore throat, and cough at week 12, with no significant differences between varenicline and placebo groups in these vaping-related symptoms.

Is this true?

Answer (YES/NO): NO